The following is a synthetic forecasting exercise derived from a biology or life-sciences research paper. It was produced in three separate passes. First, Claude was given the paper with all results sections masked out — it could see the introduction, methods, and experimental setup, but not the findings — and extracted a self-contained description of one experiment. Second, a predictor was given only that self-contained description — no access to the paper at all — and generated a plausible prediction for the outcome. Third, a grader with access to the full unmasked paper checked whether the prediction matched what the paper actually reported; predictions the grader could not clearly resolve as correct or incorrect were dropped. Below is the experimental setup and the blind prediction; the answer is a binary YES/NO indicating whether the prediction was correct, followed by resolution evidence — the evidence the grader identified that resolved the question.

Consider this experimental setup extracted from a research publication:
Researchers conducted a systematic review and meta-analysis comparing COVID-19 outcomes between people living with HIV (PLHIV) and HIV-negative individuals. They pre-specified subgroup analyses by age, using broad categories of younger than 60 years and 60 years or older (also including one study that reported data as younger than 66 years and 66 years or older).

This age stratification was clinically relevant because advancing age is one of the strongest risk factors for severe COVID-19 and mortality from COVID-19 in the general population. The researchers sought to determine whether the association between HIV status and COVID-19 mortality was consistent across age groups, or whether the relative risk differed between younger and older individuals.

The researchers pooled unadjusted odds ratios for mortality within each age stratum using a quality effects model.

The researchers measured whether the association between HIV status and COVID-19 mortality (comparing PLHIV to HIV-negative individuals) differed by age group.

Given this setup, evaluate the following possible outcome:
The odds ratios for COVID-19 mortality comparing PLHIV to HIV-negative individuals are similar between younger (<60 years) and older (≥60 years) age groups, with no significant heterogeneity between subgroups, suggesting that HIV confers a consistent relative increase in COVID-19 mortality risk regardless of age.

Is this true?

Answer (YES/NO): NO